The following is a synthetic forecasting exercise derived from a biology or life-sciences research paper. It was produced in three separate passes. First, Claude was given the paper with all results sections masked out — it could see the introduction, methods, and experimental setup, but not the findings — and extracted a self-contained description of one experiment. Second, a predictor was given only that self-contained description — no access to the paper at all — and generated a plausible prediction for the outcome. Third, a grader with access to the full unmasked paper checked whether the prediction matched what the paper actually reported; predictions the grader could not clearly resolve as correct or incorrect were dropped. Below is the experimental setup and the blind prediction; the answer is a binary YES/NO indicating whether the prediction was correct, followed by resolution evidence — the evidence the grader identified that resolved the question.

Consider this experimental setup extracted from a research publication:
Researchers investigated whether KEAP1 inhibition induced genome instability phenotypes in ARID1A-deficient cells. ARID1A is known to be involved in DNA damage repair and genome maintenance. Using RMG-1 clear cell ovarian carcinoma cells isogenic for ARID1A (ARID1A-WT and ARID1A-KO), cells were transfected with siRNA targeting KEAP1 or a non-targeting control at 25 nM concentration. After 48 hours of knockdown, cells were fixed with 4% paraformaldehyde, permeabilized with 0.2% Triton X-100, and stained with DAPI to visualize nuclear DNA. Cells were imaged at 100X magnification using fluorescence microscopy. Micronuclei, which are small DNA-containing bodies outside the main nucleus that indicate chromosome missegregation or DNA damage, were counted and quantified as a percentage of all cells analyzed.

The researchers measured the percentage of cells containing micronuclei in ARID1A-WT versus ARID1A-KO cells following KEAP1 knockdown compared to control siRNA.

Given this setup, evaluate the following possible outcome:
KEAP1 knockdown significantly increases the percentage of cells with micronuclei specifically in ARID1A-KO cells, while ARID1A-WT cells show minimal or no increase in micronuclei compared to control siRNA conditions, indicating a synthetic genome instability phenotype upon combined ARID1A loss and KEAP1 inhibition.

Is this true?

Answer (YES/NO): YES